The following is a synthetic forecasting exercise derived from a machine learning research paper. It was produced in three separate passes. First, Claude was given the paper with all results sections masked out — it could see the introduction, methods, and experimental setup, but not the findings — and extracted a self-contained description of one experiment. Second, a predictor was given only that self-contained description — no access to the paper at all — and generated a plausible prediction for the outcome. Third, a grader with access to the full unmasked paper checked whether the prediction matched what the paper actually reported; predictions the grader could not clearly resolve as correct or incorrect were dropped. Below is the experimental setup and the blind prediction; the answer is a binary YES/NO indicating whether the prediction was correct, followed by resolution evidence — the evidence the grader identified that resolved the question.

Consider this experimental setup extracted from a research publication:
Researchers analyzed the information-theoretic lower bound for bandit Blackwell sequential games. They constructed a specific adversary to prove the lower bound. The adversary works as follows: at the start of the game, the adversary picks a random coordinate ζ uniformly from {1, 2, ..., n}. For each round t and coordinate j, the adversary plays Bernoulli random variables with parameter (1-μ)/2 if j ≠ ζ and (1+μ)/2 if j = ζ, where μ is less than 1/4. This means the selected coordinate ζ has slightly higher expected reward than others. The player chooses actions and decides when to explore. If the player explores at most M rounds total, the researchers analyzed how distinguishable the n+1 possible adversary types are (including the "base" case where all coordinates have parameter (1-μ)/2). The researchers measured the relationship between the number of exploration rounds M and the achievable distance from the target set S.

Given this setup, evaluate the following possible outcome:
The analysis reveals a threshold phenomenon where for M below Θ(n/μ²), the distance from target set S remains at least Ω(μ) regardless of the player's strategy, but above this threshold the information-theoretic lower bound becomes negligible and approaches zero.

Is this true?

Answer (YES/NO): NO